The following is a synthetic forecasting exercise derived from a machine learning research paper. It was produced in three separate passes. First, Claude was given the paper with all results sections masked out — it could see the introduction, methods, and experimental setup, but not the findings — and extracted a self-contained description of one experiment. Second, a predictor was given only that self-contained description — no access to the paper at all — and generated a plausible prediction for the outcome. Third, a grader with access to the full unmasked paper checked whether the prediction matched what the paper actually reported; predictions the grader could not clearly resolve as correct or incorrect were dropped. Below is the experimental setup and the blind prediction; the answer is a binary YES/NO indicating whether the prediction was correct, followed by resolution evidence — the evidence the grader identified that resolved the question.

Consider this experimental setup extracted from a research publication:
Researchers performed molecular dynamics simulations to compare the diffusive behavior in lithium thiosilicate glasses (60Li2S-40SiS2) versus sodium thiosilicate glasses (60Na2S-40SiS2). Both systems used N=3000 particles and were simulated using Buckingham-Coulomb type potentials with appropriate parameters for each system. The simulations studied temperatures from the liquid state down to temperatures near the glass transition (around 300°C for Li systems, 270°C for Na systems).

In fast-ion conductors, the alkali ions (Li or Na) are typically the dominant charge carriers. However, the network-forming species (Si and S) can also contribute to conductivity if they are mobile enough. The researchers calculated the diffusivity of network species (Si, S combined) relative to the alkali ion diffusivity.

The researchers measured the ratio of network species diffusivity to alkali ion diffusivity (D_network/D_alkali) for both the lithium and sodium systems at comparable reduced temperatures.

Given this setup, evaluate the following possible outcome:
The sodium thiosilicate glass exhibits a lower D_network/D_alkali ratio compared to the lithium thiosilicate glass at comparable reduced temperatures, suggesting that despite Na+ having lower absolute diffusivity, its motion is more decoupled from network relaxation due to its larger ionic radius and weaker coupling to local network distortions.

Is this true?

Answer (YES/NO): NO